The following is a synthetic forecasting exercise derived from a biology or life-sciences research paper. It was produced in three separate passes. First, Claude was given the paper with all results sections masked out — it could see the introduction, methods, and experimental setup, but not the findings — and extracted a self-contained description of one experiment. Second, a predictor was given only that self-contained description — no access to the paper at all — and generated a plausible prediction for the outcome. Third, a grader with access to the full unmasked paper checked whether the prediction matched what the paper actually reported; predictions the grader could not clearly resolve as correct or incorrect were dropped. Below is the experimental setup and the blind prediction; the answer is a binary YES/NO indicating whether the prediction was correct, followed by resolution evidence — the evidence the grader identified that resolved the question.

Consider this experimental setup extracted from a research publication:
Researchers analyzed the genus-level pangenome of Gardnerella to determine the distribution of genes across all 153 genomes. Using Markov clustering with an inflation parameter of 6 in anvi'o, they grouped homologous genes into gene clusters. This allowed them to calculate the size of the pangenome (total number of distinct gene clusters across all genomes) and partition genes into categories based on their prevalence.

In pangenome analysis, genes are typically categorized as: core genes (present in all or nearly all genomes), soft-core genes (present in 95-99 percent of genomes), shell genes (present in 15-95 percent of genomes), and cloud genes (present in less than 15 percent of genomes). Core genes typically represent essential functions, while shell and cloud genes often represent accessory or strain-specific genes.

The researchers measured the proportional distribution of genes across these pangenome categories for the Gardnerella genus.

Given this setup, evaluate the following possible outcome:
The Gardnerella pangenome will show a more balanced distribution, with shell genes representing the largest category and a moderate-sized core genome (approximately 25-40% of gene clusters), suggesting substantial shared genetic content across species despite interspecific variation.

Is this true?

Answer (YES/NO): NO